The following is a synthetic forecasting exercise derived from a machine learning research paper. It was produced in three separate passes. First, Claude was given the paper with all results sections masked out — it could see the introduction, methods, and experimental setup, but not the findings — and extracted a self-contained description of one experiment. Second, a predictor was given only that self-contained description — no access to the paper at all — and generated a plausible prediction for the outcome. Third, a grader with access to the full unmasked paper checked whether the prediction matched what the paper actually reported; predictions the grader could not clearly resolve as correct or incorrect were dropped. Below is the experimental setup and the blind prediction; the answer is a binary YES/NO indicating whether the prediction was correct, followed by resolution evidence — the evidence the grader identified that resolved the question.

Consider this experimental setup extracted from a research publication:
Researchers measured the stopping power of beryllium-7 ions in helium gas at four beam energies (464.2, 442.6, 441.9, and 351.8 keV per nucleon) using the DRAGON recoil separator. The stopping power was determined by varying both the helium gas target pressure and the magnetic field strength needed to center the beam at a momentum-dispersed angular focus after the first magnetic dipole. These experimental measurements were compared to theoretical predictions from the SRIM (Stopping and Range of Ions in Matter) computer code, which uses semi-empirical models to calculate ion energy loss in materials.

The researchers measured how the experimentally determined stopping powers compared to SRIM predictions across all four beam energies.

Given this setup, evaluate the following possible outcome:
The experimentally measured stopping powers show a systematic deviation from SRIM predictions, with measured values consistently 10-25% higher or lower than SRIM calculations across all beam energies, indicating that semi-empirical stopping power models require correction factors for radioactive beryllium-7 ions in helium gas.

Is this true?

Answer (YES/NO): NO